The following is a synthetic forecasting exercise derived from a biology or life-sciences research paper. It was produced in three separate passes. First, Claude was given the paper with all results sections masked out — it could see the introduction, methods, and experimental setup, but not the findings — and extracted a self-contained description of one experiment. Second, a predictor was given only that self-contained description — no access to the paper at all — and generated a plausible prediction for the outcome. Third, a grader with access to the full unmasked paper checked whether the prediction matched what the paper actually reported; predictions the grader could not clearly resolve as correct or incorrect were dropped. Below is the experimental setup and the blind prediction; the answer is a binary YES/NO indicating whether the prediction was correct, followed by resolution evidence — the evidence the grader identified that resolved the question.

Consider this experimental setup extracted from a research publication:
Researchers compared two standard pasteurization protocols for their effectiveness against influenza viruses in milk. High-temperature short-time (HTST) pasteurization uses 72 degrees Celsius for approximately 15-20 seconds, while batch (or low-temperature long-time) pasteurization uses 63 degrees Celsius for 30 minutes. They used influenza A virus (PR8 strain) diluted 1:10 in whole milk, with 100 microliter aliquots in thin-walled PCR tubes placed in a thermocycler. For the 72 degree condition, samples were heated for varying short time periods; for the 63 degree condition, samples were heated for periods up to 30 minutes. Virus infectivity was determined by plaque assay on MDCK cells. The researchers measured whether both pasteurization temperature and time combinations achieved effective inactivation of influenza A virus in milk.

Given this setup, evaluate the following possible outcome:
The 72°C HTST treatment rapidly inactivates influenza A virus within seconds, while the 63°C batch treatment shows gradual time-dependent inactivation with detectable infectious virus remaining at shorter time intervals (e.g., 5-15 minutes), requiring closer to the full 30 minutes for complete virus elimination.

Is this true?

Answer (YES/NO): NO